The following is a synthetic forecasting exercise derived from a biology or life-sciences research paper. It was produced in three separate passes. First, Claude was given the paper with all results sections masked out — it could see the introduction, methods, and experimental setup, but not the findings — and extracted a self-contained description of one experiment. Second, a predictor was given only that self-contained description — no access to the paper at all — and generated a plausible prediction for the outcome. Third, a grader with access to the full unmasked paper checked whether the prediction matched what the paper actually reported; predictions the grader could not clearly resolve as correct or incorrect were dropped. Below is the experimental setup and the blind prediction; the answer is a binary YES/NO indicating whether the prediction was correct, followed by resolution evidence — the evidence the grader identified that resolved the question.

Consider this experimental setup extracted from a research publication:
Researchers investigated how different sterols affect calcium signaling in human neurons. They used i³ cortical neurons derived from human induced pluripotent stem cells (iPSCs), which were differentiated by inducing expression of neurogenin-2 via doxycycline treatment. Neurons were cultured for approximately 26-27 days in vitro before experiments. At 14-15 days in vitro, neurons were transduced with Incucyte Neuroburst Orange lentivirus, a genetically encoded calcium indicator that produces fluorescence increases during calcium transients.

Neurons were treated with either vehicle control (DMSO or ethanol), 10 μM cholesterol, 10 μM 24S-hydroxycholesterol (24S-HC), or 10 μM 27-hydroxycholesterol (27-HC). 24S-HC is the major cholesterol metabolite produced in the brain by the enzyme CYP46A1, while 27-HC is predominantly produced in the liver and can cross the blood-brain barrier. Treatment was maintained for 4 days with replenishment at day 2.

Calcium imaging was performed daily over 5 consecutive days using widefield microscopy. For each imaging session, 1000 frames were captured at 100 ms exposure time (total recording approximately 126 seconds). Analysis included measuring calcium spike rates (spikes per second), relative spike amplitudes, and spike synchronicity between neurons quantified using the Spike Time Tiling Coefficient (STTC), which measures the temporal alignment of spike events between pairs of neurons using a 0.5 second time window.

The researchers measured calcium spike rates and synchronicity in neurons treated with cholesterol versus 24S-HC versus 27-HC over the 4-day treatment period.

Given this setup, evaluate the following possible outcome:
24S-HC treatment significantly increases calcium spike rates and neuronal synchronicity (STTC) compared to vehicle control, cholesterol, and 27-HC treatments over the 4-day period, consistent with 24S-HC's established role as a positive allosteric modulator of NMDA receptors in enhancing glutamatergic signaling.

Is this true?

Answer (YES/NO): NO